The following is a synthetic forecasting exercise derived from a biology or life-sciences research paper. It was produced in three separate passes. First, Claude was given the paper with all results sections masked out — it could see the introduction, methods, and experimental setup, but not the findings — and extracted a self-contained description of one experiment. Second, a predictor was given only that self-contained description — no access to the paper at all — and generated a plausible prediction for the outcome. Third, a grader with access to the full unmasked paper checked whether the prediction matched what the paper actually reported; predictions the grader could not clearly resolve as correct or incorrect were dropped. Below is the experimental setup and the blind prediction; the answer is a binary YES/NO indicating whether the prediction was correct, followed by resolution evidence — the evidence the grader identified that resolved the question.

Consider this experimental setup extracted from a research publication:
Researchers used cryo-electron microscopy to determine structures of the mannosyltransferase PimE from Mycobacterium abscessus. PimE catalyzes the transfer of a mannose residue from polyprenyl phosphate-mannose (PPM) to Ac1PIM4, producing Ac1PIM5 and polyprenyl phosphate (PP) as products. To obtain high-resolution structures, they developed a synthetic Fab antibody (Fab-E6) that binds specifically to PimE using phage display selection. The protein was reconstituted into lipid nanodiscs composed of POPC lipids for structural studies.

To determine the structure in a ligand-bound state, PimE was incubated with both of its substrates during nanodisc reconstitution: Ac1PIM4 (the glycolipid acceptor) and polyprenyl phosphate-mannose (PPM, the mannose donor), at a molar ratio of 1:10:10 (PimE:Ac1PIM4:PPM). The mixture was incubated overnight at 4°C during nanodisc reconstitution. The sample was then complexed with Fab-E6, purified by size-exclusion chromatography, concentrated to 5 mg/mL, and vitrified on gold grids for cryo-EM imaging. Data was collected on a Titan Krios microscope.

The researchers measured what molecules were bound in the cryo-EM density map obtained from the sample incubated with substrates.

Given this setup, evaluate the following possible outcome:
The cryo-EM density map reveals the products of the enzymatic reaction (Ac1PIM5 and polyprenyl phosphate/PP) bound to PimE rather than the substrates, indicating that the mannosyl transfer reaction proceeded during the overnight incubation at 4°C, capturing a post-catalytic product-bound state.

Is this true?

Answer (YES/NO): YES